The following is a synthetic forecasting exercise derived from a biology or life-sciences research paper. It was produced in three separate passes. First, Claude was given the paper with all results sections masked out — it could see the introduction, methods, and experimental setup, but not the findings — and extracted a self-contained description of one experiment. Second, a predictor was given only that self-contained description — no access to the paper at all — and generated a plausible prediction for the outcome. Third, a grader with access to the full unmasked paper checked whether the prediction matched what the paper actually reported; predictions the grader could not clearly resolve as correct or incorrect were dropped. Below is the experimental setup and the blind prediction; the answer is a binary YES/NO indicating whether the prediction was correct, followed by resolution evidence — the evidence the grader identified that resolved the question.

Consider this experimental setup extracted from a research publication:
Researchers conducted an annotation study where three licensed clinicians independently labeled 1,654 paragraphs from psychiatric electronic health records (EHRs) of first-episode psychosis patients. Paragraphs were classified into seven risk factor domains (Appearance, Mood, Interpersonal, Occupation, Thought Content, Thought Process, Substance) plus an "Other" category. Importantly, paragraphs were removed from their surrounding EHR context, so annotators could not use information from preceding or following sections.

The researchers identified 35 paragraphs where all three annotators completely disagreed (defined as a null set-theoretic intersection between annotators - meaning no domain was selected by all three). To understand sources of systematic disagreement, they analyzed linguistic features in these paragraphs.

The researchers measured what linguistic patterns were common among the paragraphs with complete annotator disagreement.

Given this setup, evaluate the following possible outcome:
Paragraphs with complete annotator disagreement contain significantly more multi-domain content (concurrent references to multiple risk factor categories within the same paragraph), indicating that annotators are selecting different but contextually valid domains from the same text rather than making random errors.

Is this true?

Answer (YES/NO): NO